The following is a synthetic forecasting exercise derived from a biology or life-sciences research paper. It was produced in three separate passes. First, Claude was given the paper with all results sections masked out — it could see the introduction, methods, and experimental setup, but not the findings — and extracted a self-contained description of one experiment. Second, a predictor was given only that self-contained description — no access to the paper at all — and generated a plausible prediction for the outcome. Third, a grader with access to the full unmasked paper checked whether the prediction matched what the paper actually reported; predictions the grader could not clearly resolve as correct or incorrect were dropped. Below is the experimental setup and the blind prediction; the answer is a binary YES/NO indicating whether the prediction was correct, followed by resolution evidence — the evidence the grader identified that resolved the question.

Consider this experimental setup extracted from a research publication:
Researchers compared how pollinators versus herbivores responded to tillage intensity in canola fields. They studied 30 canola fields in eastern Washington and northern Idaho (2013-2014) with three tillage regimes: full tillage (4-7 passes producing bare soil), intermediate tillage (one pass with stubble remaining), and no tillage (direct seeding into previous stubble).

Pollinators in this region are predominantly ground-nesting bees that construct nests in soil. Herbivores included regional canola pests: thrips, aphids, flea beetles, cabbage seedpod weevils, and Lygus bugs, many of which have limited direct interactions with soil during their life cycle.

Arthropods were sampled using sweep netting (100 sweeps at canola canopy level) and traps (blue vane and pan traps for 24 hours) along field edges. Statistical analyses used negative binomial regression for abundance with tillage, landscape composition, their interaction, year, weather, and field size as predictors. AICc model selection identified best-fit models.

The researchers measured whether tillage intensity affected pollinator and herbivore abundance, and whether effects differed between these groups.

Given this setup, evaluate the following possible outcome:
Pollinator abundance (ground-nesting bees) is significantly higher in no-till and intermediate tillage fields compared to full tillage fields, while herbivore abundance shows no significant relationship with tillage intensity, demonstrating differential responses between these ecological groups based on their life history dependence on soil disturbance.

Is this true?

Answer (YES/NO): NO